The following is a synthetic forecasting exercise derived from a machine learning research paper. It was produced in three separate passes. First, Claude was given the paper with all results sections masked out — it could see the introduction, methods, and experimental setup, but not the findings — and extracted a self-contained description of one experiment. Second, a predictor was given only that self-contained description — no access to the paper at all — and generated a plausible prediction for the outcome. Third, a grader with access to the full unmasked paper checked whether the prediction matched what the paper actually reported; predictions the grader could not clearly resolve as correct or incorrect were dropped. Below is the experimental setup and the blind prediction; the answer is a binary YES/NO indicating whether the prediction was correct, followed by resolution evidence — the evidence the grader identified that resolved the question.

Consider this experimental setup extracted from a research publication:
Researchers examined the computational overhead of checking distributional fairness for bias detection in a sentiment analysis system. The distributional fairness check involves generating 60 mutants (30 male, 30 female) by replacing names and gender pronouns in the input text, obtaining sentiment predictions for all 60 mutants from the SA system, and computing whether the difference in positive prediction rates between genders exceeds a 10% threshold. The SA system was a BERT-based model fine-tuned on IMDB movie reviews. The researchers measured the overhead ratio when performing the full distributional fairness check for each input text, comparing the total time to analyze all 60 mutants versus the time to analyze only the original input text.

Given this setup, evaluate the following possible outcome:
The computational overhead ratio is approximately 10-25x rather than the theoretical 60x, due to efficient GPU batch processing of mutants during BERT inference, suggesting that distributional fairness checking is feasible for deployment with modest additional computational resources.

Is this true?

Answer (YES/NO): NO